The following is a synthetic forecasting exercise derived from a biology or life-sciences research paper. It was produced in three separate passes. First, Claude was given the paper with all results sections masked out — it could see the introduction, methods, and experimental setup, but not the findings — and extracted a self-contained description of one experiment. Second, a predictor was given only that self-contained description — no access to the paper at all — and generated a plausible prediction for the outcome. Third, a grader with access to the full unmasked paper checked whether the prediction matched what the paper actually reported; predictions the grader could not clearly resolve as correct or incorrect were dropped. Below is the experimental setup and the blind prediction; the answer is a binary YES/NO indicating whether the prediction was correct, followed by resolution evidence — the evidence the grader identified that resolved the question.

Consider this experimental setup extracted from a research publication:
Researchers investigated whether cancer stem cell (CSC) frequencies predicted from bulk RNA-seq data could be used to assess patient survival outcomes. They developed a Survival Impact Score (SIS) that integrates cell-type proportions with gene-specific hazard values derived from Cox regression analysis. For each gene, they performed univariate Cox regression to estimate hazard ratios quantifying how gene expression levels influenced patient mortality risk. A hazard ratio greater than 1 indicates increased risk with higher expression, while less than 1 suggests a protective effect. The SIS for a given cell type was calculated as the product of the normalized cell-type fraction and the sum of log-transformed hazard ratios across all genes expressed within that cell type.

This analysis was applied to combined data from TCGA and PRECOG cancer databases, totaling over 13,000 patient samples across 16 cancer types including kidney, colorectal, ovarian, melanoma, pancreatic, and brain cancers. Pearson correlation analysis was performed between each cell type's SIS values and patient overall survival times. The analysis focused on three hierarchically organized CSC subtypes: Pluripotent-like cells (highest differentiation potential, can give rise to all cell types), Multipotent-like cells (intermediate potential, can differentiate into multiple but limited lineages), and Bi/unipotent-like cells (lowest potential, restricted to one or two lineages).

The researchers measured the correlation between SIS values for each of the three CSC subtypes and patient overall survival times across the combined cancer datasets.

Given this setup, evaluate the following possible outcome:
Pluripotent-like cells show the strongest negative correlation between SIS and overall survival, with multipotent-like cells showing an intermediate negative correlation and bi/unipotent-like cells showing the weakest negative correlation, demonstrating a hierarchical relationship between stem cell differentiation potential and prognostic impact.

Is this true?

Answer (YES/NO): YES